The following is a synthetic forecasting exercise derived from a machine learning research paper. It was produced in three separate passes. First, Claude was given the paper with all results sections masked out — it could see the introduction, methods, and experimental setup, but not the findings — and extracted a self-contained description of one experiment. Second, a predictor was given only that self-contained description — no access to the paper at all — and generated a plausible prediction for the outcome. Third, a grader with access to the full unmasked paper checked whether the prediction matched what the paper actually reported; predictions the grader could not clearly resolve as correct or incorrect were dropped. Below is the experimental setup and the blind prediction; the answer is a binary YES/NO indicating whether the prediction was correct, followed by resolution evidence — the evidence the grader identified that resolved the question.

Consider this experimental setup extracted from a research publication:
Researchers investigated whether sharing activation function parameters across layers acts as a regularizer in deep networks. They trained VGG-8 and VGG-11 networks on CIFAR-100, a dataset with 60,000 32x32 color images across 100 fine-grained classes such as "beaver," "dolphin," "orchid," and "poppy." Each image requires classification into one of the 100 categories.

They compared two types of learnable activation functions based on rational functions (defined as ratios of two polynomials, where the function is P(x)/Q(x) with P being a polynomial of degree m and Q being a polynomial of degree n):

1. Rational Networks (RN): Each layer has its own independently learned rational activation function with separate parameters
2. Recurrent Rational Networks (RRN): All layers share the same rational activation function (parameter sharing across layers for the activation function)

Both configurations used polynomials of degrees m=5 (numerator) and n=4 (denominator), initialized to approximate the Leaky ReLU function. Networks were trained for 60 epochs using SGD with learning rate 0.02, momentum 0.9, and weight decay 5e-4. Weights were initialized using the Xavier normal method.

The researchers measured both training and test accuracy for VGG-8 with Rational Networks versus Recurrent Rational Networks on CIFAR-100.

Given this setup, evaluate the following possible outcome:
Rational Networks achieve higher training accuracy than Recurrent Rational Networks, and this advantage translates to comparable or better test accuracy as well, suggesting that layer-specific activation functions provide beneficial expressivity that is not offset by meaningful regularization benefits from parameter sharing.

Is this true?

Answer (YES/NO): NO